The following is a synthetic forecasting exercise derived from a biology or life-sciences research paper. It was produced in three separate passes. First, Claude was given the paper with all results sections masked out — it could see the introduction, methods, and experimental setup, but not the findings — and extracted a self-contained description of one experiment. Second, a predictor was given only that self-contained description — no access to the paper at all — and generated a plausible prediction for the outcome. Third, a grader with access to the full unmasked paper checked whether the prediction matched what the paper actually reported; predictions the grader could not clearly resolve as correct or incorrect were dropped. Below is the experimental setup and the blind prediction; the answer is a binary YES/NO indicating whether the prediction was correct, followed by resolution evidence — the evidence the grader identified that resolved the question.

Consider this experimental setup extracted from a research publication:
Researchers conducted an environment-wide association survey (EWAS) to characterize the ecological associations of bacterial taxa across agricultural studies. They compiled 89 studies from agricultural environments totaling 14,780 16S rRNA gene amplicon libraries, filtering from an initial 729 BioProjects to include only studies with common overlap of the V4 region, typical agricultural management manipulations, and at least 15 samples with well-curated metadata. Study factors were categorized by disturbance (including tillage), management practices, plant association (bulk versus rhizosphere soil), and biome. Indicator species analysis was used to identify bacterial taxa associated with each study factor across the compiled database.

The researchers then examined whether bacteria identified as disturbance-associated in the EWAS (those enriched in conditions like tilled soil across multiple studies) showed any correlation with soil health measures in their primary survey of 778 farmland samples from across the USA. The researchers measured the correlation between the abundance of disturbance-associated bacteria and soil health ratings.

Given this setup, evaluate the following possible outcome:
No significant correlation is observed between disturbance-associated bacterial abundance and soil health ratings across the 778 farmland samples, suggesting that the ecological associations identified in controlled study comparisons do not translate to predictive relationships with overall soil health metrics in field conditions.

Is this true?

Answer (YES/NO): NO